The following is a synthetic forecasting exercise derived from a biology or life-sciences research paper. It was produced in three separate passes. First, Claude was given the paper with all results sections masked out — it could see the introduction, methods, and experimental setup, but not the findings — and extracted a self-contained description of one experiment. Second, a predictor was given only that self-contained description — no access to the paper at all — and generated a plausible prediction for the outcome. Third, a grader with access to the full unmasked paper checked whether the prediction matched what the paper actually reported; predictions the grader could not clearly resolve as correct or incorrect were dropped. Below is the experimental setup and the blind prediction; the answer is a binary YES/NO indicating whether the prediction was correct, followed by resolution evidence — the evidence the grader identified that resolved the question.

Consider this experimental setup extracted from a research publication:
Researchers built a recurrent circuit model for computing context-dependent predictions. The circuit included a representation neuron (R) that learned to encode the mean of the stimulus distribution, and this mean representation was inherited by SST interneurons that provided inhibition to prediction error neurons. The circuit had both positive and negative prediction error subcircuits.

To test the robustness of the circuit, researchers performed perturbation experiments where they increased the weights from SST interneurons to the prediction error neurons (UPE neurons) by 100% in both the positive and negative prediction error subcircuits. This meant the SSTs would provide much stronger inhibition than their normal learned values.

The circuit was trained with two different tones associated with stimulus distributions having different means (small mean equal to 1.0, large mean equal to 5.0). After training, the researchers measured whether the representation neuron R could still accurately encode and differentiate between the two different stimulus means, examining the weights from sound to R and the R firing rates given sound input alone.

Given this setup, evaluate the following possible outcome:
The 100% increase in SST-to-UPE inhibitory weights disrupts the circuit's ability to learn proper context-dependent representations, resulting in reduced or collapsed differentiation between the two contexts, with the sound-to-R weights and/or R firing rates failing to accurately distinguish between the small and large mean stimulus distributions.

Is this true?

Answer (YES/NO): NO